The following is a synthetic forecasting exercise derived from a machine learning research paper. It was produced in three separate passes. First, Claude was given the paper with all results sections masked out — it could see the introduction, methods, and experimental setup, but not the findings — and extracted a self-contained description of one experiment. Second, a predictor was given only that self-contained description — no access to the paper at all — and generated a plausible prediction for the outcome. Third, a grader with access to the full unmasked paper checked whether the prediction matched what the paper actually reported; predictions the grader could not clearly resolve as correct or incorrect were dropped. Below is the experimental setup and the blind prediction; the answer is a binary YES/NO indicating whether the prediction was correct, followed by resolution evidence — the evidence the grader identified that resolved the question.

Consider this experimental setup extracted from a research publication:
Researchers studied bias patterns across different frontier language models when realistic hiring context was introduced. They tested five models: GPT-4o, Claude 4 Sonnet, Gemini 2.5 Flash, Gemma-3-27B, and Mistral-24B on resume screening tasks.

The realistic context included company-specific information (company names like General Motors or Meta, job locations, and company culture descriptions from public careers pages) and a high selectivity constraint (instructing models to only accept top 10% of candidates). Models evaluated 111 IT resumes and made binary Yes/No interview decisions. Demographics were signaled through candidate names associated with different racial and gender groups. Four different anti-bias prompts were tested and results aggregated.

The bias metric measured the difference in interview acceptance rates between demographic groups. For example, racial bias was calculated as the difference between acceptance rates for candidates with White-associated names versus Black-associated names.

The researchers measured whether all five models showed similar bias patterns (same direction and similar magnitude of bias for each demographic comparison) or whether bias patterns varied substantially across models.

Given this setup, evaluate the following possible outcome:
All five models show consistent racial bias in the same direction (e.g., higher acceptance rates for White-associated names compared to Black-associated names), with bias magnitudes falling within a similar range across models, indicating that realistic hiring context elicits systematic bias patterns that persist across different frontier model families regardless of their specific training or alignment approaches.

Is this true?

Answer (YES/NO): NO